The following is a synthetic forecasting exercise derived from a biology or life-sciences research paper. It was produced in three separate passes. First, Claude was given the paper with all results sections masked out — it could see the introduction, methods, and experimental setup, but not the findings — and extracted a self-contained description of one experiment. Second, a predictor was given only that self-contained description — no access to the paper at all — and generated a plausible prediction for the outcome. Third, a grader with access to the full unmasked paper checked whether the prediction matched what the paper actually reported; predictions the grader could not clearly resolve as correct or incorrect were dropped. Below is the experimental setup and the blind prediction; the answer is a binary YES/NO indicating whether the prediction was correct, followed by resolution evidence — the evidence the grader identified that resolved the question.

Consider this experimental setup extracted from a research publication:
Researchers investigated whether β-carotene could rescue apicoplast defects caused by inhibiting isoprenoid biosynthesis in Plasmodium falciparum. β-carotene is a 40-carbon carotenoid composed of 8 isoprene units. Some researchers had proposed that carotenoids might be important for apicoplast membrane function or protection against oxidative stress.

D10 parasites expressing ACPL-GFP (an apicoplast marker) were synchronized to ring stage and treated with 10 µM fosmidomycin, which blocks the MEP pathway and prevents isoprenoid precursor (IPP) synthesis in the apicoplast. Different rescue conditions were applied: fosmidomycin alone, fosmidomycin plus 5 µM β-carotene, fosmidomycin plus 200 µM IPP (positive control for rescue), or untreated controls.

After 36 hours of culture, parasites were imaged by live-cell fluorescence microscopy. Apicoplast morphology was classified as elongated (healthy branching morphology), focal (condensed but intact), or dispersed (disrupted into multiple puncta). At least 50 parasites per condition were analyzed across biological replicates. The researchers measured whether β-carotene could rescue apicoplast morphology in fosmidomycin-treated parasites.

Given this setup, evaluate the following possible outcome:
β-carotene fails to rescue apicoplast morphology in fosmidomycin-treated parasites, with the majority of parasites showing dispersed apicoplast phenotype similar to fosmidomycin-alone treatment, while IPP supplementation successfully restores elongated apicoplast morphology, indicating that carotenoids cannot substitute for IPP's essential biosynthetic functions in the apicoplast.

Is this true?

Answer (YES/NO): NO